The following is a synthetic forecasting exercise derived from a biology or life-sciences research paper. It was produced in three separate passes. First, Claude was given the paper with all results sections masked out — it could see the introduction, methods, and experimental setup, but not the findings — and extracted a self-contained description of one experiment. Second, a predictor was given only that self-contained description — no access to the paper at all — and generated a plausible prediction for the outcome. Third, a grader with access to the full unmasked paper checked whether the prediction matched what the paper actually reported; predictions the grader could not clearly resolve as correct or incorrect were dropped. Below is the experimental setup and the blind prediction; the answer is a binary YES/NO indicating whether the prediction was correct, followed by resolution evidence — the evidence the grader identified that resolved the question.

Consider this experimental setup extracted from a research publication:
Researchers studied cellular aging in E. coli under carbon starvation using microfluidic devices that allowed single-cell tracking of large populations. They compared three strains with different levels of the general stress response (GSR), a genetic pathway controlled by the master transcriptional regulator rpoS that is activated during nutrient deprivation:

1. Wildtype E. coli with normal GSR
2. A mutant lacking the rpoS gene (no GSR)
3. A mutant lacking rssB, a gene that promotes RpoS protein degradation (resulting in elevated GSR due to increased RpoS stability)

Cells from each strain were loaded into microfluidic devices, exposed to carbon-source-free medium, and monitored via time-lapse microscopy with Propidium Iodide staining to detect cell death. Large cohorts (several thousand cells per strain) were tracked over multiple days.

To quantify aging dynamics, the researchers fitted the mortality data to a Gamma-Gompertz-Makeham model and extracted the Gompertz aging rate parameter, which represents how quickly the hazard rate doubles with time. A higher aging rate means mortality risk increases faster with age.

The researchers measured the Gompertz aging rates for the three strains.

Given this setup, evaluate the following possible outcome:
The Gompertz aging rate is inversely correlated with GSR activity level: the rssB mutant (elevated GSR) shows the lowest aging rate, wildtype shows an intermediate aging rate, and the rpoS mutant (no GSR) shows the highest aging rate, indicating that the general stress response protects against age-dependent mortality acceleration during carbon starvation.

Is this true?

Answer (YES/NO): YES